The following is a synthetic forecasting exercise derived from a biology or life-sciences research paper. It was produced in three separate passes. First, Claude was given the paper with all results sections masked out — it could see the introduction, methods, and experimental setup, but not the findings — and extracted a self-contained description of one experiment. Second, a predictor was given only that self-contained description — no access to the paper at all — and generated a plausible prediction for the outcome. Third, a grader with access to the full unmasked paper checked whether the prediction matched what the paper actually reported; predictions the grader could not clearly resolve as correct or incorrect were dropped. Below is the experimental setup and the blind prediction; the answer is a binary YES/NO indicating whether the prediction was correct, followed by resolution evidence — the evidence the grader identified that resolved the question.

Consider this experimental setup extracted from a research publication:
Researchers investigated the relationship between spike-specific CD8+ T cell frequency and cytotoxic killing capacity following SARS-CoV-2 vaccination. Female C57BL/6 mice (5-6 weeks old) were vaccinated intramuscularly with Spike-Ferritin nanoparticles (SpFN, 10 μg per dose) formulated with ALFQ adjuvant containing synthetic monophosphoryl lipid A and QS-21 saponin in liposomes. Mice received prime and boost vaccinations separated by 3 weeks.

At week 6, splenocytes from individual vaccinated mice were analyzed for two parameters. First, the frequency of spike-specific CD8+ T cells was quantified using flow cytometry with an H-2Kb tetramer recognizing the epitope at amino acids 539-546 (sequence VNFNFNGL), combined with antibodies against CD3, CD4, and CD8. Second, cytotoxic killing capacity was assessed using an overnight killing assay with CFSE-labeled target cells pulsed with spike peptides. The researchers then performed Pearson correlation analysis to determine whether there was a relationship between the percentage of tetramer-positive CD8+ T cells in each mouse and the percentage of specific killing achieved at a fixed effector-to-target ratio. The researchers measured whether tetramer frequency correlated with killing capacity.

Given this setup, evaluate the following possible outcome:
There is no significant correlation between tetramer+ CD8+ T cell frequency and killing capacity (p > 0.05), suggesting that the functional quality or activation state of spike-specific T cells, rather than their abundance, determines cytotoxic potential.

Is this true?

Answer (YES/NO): NO